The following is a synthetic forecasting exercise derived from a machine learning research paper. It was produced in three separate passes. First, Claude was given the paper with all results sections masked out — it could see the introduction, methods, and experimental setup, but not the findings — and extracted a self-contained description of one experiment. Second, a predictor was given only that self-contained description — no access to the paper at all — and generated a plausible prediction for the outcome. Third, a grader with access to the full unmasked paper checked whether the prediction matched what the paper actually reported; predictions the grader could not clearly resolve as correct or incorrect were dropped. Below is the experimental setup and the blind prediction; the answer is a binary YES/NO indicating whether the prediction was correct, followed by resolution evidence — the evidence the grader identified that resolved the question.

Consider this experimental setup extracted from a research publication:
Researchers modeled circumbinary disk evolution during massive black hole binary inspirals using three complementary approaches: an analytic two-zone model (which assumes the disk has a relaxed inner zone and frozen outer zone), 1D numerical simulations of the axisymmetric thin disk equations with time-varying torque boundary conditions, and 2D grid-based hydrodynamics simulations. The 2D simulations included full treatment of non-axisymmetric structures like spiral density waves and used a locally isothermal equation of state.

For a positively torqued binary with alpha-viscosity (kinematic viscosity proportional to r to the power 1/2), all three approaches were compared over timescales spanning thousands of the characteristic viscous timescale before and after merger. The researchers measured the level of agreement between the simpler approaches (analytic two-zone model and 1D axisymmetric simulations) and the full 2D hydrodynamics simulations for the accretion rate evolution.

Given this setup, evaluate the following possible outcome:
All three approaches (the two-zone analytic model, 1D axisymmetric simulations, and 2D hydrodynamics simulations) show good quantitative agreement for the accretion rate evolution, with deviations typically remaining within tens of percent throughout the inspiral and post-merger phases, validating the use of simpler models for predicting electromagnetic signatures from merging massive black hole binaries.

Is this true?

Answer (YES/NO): YES